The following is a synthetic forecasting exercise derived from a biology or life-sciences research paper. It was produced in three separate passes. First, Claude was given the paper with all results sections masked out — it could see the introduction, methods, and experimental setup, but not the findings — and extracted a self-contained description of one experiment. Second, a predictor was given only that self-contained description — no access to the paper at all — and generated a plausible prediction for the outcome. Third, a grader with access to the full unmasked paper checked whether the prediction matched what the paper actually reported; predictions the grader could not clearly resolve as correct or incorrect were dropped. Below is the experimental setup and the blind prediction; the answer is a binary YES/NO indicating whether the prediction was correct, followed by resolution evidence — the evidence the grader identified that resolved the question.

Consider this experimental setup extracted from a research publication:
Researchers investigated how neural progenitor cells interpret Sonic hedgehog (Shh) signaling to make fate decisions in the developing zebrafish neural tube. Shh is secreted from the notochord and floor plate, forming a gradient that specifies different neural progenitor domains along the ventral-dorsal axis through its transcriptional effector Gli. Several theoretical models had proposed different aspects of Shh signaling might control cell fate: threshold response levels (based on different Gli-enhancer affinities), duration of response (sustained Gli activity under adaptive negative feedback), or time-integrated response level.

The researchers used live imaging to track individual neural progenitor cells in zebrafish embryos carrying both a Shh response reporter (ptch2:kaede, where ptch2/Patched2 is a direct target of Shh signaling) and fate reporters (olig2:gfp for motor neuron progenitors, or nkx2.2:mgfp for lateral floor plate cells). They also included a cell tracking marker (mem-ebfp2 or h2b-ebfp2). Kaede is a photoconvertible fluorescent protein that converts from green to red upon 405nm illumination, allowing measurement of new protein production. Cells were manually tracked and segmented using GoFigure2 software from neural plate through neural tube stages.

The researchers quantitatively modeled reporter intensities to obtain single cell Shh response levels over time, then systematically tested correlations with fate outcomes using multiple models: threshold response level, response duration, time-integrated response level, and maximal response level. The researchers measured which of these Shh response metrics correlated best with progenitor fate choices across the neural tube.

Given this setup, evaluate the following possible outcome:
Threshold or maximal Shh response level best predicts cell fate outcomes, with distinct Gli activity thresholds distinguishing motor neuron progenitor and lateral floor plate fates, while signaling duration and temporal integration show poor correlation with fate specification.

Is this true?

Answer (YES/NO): NO